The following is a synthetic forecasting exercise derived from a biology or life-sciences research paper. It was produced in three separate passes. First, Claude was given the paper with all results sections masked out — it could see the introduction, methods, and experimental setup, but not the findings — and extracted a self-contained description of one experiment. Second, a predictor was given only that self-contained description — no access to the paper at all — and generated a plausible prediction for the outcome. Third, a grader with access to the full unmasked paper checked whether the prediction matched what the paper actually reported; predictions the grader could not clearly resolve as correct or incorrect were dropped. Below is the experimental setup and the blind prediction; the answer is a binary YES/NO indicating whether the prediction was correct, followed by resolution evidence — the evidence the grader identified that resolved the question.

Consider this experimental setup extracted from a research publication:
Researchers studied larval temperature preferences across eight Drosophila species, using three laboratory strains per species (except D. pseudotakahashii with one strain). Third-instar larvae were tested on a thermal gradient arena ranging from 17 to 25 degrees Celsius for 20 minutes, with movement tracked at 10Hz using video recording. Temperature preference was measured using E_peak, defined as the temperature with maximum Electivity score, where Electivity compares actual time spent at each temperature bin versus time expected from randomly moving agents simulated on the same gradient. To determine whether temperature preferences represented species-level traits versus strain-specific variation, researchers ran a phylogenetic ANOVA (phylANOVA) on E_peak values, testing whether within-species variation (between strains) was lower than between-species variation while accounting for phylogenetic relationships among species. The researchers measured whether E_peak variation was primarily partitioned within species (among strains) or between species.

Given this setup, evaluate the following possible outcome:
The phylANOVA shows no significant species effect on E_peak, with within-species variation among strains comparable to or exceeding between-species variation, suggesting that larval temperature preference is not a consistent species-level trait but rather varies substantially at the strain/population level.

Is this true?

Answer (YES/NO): NO